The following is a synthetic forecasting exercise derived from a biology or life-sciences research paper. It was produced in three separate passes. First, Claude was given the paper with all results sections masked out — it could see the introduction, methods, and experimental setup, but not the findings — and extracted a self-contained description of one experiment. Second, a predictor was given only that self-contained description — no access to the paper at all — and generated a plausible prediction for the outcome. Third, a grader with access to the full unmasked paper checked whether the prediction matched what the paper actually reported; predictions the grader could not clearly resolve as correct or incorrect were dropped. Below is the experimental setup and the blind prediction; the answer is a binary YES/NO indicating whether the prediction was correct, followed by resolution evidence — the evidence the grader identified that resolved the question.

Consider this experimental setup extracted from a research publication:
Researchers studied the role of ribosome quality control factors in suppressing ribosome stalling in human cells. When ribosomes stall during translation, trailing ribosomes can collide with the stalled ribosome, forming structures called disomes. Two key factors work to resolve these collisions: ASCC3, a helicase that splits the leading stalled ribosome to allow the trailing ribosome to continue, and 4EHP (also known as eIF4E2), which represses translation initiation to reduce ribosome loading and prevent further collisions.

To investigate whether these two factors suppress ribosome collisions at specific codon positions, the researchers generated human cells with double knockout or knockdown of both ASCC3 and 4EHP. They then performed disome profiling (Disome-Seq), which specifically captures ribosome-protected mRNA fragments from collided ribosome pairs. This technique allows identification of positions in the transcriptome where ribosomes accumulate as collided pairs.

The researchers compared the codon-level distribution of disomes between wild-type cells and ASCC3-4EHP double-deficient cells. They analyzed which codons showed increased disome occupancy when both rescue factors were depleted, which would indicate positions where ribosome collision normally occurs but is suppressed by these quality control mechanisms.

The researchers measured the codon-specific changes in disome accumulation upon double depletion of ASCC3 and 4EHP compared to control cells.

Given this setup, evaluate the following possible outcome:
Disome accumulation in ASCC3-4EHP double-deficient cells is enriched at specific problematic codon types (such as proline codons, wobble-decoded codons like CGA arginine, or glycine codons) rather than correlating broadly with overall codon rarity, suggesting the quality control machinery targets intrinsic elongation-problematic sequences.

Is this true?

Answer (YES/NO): NO